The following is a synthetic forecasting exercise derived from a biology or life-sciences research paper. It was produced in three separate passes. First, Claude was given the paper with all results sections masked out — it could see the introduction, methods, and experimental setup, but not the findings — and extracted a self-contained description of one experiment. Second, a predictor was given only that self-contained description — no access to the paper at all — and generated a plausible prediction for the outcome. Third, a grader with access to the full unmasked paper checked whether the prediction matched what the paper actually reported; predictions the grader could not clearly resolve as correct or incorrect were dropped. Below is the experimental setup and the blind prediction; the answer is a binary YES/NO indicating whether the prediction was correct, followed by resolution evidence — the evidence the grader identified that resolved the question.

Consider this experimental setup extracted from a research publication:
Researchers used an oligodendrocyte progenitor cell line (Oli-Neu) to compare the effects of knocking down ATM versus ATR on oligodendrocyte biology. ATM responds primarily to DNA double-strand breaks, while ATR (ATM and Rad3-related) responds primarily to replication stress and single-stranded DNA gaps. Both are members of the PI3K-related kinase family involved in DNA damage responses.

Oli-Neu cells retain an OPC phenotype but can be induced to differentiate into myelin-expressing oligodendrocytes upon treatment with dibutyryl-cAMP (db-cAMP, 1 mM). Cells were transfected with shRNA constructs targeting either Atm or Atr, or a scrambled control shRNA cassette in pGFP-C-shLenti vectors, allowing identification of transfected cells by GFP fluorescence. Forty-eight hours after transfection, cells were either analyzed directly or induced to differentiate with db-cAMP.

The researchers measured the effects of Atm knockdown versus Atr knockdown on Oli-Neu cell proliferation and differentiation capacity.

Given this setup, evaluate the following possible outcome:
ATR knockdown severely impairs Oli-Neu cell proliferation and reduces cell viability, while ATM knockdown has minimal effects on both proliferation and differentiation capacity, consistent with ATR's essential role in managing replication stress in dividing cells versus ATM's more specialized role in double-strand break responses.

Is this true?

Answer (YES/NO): NO